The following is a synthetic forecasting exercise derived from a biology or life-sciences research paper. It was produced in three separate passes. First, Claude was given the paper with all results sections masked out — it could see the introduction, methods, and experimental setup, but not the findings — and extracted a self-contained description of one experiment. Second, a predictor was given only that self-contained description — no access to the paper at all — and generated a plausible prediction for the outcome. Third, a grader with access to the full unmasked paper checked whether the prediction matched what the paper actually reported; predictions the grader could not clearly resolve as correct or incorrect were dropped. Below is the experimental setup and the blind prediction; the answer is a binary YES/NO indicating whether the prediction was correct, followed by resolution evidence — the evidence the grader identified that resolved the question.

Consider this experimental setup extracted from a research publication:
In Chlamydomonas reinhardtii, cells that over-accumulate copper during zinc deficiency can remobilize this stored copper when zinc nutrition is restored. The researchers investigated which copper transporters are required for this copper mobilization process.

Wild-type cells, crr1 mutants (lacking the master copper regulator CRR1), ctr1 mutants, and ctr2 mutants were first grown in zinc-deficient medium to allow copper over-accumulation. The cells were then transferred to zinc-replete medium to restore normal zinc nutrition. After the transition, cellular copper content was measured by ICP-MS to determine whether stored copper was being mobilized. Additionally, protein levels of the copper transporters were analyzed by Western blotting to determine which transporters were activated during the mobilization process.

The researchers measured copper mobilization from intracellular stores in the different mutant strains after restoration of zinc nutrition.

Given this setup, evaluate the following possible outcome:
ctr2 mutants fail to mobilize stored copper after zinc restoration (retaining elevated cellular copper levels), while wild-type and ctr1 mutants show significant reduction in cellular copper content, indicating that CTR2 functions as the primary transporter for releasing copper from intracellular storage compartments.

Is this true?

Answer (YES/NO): YES